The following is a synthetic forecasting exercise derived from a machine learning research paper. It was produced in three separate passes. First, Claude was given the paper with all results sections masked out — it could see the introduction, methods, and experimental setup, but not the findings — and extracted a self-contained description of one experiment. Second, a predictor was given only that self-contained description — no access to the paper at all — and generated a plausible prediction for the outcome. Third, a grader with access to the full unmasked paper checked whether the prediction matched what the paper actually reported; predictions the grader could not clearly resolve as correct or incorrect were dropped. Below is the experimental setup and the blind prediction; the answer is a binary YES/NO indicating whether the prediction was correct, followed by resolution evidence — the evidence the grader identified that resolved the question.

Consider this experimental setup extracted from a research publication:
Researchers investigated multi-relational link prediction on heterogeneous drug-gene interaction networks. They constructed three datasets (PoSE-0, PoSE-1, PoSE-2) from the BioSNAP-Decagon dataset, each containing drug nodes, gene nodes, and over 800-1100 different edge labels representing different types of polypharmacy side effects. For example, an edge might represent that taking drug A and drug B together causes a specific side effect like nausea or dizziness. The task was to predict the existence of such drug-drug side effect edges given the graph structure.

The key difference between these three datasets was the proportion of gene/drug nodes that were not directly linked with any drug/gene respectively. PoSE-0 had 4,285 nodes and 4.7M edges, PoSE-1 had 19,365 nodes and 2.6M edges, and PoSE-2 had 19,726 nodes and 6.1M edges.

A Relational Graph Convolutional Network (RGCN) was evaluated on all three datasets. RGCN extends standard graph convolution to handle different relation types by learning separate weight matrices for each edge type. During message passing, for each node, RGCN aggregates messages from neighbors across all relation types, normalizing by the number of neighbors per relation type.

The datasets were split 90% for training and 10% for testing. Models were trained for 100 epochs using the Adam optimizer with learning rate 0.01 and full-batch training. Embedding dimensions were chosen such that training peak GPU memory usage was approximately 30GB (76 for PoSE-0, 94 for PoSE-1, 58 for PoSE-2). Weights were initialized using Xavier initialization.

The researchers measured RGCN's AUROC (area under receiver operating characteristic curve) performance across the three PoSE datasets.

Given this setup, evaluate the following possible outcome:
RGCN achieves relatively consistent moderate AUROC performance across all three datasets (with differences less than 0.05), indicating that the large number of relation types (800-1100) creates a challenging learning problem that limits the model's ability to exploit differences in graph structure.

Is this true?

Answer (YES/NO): NO